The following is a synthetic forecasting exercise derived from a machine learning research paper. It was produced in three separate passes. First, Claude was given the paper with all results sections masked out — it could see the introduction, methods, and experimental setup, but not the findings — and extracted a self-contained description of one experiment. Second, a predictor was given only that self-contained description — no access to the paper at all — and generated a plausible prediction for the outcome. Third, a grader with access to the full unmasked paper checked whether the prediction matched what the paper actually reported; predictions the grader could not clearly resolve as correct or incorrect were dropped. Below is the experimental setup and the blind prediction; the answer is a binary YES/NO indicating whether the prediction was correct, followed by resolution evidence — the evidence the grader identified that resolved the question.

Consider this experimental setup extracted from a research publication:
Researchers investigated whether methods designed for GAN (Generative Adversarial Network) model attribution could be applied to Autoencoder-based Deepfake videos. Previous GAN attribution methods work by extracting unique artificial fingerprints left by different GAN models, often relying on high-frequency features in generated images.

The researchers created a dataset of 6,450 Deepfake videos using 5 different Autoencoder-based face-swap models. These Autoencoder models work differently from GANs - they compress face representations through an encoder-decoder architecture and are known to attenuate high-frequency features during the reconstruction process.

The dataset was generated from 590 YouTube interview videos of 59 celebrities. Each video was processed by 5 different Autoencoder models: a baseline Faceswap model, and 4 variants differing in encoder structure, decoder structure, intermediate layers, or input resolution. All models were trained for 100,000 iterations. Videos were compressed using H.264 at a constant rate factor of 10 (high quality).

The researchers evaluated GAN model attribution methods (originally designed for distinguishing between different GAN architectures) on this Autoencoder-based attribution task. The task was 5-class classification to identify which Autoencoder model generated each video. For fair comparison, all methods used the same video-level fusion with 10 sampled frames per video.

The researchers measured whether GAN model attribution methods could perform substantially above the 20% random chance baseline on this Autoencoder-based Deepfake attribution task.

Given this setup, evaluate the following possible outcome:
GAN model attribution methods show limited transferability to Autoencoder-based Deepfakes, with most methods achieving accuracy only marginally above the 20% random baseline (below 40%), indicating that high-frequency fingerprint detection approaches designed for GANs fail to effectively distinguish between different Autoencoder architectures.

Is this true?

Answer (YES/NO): YES